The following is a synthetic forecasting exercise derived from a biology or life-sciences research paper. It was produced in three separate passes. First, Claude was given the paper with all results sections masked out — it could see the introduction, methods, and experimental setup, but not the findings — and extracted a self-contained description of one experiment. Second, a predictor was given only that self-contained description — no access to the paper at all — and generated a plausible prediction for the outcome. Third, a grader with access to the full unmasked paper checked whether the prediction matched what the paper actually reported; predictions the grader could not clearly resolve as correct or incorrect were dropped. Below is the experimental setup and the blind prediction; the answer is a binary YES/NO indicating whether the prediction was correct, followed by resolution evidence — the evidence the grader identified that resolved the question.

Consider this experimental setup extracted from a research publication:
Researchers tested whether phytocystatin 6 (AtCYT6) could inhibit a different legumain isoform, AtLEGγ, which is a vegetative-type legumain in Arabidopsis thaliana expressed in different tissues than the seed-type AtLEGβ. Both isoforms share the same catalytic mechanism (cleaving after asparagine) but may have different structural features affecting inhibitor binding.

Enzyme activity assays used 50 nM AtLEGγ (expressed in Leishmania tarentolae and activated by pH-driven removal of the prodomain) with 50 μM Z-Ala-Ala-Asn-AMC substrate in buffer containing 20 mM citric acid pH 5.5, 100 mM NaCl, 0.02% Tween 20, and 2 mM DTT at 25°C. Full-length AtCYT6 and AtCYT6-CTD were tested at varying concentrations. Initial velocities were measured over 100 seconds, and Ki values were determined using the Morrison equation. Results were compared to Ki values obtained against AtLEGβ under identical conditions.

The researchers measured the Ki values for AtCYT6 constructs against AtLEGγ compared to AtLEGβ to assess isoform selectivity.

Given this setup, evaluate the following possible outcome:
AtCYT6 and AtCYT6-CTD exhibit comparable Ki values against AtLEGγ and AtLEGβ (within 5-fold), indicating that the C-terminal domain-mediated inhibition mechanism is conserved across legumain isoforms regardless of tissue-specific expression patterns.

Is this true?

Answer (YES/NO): YES